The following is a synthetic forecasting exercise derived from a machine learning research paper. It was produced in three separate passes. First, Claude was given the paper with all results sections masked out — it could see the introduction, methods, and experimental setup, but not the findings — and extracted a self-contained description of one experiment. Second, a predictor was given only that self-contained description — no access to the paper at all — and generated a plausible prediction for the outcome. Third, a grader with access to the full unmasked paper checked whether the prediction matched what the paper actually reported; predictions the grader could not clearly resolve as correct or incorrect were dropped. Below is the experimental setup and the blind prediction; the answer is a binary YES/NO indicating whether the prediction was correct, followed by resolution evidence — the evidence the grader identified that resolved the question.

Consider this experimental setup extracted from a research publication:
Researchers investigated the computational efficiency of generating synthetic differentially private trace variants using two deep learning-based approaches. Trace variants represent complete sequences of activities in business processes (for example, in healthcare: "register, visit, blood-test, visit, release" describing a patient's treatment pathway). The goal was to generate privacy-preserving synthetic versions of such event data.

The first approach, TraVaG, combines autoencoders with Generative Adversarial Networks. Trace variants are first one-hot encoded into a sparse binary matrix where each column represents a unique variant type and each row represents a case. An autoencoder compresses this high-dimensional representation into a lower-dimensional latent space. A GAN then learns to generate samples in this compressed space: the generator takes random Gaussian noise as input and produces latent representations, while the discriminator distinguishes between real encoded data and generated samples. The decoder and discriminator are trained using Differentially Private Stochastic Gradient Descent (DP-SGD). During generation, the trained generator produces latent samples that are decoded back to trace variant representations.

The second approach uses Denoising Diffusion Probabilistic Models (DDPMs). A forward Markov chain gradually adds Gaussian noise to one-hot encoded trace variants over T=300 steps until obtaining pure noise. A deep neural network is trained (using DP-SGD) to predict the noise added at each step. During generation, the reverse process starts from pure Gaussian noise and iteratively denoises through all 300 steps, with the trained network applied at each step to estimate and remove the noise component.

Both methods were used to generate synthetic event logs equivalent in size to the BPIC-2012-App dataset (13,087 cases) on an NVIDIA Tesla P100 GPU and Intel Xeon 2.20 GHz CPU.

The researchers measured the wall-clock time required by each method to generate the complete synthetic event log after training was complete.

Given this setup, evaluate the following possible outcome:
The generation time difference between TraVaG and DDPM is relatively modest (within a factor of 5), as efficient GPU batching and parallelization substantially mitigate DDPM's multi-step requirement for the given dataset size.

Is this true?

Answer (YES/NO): NO